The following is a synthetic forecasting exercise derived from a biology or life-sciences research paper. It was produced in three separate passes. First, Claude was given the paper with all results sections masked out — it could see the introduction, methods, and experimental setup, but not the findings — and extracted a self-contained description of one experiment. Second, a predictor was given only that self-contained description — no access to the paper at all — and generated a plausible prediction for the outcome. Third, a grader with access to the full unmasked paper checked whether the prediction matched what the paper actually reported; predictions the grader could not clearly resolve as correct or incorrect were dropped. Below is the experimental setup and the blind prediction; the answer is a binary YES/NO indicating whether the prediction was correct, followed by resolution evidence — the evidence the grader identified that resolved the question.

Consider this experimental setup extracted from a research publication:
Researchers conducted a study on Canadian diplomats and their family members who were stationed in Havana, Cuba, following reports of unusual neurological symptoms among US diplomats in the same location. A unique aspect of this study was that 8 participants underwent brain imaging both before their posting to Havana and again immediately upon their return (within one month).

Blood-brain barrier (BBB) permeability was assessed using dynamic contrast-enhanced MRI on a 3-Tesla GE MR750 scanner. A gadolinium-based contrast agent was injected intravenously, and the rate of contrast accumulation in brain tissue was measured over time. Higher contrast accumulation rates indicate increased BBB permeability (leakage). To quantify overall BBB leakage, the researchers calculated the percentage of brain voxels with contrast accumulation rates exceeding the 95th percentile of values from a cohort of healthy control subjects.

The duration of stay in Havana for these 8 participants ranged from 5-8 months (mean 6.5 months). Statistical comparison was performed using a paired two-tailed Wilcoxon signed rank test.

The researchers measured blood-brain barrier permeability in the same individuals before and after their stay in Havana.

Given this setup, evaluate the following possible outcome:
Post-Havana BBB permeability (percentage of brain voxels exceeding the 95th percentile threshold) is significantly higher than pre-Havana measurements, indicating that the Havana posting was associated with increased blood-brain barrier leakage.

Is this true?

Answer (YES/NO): NO